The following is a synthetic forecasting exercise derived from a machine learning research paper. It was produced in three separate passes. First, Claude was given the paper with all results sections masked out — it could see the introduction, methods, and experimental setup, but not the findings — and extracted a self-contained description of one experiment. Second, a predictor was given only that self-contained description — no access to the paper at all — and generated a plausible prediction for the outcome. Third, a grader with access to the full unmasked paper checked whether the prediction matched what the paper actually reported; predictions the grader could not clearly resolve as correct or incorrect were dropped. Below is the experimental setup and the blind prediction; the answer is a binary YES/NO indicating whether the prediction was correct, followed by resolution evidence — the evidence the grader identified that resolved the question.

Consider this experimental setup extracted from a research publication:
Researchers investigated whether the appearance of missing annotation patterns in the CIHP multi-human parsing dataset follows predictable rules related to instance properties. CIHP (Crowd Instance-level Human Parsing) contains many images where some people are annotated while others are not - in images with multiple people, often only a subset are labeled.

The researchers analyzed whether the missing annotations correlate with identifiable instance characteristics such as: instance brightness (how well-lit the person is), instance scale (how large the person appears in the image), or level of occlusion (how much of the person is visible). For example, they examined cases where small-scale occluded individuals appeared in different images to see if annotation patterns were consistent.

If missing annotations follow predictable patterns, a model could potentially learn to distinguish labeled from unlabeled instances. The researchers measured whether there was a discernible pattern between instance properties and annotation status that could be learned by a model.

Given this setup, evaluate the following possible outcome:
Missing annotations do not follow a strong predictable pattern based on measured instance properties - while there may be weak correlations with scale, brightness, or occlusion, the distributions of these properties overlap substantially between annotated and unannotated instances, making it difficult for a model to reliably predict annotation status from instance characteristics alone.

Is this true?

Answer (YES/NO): YES